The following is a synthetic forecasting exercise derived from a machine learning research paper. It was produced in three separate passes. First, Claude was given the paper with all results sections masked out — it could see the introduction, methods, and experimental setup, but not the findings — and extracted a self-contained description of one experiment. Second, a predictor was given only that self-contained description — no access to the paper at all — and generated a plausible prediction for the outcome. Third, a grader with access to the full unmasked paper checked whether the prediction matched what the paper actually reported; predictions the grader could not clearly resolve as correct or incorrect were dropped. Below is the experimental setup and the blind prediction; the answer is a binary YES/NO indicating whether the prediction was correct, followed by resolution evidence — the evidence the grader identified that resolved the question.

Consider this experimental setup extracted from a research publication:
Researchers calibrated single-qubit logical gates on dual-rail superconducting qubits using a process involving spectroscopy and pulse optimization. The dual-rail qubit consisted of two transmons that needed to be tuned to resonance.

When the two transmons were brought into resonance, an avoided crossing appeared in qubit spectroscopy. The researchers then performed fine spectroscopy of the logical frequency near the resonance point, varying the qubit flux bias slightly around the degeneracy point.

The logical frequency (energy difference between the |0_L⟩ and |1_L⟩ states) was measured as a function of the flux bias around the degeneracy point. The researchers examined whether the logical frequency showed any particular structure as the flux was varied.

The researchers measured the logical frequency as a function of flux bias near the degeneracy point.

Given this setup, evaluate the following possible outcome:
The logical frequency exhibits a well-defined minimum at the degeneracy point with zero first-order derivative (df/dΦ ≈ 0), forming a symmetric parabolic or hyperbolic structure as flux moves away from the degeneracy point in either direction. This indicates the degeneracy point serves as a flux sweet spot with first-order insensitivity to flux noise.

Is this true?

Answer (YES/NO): YES